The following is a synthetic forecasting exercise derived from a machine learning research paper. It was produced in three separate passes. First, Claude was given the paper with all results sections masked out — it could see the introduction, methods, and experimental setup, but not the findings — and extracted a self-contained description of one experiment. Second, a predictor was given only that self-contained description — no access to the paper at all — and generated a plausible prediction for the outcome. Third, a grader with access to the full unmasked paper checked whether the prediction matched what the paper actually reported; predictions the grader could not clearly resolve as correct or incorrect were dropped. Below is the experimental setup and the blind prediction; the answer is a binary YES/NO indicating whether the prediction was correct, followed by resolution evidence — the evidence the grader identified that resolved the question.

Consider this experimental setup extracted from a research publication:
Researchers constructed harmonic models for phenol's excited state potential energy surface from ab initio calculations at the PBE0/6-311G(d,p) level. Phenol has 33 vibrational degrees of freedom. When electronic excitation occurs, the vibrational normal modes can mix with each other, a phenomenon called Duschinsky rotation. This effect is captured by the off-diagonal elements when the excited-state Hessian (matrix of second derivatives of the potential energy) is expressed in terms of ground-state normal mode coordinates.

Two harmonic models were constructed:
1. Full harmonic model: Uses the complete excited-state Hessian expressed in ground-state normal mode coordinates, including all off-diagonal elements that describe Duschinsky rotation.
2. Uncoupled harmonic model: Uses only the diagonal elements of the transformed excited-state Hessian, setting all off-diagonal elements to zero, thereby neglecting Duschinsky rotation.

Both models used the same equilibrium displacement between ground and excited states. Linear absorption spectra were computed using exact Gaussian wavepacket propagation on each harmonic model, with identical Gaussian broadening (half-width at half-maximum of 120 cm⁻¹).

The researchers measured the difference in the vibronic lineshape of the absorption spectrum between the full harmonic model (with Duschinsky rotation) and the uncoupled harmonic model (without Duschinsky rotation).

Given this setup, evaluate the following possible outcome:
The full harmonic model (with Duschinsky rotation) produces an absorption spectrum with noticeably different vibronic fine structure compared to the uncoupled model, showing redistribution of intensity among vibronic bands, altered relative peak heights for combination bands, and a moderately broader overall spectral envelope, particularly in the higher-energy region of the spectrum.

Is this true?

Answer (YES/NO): NO